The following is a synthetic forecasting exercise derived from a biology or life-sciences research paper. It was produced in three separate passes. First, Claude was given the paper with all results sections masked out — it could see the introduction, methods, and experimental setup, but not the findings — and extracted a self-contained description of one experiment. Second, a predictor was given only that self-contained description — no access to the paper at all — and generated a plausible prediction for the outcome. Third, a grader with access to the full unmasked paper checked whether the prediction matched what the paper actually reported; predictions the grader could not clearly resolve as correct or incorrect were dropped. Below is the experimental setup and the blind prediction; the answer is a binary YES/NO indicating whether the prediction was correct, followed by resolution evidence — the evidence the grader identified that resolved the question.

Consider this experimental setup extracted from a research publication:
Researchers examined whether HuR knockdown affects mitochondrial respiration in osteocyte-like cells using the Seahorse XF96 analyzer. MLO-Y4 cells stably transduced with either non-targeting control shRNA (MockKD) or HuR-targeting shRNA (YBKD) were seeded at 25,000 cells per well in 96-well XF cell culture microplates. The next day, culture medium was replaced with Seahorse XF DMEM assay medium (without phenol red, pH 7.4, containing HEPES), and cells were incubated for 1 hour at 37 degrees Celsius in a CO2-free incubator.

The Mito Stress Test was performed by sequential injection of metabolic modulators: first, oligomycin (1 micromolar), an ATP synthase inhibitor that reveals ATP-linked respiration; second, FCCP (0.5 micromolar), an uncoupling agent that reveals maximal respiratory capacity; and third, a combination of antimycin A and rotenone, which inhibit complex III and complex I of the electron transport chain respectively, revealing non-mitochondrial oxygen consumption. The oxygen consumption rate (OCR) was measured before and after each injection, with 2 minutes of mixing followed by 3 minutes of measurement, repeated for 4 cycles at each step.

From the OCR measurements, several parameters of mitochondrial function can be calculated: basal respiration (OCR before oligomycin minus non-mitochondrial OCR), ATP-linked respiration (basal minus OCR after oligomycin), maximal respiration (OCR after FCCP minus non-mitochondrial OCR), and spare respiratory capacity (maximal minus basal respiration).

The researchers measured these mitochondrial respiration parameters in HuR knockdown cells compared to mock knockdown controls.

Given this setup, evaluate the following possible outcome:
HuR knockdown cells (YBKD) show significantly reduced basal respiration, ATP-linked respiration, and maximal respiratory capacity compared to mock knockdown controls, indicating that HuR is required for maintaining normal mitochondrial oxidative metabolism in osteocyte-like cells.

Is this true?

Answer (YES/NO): YES